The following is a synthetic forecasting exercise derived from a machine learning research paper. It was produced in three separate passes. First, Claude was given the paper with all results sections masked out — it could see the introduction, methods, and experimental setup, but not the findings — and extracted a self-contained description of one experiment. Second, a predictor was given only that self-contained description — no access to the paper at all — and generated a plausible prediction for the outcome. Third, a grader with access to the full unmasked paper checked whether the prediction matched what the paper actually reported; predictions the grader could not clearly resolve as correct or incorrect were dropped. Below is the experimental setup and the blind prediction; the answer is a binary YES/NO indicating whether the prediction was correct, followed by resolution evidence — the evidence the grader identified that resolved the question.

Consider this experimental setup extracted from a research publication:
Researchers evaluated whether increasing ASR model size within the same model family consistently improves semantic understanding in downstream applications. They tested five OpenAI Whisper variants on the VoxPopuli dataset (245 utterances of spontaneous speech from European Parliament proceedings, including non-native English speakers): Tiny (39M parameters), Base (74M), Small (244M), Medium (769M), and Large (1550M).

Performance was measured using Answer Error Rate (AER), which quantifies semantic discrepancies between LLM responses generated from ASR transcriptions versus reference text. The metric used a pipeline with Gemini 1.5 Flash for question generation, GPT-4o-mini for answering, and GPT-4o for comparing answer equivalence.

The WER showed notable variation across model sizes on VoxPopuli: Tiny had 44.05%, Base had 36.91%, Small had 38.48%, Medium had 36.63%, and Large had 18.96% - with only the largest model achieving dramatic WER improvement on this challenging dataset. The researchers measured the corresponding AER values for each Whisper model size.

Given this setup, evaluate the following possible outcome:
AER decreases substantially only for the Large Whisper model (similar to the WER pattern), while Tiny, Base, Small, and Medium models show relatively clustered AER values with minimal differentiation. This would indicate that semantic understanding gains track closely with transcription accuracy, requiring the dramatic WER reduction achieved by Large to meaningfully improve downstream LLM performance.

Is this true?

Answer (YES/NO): NO